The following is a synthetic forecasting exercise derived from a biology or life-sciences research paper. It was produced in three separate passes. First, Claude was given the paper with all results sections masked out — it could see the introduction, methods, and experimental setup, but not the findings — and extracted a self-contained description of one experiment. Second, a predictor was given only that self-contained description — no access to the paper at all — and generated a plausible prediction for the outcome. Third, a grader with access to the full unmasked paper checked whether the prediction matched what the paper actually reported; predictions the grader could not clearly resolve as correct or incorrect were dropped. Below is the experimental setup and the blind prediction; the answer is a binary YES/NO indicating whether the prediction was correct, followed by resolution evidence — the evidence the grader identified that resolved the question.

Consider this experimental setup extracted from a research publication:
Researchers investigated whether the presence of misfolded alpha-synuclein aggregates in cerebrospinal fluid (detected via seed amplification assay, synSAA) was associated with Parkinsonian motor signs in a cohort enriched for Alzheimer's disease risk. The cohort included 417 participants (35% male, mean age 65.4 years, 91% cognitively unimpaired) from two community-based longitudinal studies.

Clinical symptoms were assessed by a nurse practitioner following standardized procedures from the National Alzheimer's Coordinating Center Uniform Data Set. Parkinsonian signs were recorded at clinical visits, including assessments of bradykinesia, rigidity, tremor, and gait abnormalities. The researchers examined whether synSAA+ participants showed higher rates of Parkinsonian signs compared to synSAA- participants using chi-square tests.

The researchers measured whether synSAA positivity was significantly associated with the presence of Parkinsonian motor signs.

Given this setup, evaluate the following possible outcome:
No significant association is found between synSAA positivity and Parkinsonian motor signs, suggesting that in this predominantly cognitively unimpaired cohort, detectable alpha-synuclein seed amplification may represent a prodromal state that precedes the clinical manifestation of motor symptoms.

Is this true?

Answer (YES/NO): YES